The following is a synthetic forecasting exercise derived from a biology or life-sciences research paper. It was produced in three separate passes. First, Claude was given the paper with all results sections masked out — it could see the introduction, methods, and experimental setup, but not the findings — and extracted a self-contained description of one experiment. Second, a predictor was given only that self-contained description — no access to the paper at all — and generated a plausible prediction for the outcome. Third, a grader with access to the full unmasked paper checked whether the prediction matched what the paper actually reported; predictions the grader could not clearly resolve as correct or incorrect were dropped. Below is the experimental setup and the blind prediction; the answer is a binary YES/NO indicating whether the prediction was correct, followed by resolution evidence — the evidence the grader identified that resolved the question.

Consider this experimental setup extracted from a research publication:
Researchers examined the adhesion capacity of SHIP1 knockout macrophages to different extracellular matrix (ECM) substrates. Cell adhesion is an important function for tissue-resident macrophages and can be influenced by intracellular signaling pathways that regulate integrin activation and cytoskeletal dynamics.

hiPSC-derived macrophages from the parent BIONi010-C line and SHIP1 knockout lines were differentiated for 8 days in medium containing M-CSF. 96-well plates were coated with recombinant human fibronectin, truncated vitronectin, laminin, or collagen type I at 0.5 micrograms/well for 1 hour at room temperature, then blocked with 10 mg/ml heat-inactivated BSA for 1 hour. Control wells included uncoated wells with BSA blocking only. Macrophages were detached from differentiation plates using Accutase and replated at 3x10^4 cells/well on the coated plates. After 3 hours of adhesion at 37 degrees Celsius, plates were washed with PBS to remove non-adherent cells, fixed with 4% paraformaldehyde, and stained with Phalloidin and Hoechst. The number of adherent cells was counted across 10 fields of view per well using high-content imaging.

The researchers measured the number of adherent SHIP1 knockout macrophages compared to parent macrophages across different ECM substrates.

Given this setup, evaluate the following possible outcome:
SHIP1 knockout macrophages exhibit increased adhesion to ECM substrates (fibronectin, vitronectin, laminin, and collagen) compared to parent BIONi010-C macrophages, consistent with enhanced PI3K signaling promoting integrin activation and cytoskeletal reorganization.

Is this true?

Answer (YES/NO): NO